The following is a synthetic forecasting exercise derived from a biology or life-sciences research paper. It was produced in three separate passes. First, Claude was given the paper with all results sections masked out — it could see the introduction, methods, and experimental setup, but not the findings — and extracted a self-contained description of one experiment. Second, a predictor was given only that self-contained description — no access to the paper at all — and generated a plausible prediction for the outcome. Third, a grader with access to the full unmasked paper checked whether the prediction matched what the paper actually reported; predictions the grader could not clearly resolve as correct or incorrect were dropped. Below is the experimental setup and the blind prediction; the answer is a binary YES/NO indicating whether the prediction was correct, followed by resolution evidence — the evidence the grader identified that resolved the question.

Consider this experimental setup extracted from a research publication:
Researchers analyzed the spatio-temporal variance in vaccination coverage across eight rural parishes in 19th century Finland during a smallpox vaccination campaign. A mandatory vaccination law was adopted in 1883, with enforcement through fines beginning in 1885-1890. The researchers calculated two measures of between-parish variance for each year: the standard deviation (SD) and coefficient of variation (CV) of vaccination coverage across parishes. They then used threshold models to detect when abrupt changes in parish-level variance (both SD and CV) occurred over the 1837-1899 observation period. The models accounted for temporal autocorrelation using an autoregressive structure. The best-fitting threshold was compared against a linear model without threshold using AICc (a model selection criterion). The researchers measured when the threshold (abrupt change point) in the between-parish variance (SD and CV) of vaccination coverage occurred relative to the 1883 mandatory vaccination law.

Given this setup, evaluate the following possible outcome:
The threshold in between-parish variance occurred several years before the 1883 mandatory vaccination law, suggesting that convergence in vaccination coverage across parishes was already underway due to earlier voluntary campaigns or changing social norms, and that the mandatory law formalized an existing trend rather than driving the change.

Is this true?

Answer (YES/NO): YES